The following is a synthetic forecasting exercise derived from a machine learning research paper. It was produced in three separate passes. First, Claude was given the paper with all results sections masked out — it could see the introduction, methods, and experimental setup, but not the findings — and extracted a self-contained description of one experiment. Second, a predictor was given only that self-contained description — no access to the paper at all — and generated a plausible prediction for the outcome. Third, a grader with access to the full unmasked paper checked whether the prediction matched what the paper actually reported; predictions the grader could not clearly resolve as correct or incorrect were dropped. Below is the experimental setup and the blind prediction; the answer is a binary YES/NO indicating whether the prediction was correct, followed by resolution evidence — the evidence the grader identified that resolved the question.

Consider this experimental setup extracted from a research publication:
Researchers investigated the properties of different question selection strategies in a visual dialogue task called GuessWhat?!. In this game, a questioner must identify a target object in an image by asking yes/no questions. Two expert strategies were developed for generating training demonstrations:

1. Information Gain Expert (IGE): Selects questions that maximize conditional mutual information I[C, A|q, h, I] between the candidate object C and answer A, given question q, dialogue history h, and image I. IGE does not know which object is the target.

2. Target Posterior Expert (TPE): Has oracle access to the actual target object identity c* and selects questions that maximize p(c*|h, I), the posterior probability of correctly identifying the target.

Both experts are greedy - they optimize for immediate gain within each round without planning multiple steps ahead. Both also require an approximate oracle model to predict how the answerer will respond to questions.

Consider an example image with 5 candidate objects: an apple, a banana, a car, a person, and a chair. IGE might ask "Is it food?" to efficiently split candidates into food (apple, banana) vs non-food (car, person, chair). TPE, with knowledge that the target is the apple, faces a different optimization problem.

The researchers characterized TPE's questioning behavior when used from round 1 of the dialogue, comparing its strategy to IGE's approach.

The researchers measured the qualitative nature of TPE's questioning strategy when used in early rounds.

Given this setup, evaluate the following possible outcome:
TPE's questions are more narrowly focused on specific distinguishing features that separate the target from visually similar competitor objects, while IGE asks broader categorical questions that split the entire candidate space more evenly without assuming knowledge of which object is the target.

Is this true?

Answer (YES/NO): NO